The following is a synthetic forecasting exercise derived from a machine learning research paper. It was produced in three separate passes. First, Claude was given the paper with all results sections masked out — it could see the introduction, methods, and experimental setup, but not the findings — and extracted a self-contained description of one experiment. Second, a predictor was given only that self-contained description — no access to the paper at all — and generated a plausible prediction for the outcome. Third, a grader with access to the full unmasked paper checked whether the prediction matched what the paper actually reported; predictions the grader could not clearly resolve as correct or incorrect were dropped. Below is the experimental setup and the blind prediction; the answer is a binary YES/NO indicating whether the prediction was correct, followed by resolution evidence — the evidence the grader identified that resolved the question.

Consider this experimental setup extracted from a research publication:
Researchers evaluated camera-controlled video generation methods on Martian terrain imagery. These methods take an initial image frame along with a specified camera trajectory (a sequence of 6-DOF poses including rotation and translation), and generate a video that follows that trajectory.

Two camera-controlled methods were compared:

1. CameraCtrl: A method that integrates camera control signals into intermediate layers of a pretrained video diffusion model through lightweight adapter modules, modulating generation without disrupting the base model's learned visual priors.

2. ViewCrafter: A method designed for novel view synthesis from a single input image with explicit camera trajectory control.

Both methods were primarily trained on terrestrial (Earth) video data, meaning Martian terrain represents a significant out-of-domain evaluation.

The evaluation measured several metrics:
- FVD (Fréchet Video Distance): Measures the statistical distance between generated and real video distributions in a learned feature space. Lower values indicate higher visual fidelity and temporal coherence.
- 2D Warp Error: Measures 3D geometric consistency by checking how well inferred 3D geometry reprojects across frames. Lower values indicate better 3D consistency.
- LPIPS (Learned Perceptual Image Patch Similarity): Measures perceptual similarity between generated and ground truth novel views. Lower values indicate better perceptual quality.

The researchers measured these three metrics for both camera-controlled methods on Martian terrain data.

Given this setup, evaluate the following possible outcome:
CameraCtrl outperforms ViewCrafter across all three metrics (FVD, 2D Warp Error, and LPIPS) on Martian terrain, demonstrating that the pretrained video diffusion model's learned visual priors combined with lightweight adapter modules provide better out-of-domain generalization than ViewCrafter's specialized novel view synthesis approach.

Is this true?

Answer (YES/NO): YES